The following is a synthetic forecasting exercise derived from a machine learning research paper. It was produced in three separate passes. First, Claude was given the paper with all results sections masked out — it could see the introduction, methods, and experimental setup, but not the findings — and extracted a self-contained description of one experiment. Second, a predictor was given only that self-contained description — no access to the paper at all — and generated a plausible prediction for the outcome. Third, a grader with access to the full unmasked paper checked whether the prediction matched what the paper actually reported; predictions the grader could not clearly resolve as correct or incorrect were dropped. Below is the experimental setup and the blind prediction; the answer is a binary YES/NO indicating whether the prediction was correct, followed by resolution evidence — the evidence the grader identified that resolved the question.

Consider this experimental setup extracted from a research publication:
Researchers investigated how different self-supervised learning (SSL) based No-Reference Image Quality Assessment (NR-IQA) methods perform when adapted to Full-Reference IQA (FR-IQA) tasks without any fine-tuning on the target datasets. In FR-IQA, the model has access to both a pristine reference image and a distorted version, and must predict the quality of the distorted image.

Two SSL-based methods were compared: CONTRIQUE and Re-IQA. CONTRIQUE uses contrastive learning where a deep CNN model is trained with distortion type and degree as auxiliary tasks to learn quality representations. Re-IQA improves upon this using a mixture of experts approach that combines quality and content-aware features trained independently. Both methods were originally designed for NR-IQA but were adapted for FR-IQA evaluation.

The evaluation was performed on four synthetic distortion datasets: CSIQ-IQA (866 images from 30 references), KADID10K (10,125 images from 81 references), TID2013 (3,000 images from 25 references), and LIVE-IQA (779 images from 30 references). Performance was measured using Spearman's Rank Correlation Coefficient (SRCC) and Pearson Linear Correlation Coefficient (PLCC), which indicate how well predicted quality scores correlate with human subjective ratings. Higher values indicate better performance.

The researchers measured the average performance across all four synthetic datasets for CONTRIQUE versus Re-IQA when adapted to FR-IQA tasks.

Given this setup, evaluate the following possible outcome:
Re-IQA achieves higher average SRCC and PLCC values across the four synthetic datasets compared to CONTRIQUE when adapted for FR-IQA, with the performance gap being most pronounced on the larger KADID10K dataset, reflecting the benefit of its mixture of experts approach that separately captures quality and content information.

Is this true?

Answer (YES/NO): NO